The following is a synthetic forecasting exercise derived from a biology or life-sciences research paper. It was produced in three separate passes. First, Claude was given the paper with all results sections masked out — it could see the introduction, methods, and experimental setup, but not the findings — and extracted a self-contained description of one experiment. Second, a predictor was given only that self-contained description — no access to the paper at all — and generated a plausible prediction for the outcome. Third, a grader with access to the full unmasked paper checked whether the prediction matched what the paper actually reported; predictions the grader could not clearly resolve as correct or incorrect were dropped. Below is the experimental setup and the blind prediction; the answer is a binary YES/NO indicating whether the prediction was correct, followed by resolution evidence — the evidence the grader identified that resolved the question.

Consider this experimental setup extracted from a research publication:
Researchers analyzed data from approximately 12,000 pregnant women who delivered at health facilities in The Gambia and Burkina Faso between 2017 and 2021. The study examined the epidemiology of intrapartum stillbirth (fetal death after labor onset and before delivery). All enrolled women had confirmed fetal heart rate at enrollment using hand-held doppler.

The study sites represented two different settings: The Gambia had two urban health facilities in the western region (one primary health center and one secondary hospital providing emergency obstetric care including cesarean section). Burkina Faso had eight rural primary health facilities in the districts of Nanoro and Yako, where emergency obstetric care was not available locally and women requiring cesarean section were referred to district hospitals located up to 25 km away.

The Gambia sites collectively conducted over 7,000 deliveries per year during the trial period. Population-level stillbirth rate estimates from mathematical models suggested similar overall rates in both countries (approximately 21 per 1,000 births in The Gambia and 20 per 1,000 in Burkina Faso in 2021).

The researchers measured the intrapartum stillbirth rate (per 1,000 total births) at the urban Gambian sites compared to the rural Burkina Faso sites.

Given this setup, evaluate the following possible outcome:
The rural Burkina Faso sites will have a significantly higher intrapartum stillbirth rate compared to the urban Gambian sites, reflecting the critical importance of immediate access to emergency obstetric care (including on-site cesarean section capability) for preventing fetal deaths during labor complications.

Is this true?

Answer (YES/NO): NO